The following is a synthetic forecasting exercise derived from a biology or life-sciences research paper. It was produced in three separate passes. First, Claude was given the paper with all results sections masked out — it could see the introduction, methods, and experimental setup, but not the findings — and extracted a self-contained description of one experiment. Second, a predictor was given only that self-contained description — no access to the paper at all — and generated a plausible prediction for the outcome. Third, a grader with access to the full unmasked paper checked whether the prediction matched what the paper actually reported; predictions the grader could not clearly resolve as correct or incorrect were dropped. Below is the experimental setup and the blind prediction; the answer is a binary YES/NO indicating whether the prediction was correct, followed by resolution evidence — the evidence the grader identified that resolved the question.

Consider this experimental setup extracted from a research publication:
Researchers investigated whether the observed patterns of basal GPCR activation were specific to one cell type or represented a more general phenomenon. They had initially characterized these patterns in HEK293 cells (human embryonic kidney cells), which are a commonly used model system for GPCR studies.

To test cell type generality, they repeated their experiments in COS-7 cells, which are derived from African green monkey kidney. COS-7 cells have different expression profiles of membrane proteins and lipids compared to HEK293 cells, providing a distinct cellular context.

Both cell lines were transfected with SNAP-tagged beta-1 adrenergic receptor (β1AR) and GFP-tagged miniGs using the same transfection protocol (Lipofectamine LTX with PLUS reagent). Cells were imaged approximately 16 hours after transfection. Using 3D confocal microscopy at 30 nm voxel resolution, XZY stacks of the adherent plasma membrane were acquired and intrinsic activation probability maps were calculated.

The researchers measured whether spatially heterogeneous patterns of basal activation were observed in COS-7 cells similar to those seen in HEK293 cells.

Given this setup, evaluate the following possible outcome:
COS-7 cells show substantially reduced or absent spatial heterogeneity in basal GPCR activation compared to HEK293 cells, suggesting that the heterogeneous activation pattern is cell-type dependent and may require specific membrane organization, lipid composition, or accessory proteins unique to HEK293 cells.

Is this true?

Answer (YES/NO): NO